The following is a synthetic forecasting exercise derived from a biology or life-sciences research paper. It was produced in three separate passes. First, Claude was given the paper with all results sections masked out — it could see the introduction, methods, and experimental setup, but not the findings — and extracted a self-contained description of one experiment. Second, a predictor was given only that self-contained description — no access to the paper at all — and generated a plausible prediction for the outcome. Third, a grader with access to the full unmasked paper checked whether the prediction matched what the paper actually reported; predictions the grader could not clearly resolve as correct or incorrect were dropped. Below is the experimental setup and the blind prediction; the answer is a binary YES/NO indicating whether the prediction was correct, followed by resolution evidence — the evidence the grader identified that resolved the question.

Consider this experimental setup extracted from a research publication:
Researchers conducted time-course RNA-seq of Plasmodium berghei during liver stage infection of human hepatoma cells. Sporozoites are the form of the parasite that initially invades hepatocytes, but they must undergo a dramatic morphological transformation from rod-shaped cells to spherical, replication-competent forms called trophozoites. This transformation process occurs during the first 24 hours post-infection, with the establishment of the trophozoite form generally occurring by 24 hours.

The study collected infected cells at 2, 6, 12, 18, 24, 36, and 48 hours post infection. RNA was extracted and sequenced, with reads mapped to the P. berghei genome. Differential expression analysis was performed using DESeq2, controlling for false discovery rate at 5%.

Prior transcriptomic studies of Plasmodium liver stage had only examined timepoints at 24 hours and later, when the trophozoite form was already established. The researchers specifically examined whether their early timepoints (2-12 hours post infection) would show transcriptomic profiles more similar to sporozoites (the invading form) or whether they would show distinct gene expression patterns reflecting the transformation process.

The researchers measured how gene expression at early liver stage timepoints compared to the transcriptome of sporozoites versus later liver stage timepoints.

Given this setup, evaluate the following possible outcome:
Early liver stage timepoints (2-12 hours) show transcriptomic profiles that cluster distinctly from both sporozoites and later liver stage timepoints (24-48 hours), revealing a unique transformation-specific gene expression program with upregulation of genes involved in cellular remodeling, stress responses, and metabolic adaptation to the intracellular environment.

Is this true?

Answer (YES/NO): NO